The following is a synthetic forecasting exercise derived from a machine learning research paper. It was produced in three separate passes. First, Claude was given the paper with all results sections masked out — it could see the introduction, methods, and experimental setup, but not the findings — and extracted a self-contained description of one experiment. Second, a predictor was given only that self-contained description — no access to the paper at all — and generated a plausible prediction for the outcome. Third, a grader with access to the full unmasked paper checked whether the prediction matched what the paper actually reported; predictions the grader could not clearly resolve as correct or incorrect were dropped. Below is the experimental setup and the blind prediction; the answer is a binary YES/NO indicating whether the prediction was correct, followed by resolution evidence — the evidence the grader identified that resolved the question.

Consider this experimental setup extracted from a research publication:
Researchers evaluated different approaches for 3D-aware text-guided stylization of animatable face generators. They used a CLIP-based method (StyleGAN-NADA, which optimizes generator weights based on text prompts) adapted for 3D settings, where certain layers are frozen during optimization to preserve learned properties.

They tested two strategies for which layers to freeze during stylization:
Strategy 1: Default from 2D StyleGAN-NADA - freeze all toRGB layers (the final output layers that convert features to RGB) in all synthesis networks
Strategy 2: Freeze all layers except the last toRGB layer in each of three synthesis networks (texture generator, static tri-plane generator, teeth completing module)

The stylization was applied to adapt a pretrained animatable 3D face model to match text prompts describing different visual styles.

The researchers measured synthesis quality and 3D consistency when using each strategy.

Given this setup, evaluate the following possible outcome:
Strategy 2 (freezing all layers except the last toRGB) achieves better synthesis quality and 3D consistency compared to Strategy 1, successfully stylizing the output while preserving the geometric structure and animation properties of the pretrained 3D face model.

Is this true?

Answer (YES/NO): NO